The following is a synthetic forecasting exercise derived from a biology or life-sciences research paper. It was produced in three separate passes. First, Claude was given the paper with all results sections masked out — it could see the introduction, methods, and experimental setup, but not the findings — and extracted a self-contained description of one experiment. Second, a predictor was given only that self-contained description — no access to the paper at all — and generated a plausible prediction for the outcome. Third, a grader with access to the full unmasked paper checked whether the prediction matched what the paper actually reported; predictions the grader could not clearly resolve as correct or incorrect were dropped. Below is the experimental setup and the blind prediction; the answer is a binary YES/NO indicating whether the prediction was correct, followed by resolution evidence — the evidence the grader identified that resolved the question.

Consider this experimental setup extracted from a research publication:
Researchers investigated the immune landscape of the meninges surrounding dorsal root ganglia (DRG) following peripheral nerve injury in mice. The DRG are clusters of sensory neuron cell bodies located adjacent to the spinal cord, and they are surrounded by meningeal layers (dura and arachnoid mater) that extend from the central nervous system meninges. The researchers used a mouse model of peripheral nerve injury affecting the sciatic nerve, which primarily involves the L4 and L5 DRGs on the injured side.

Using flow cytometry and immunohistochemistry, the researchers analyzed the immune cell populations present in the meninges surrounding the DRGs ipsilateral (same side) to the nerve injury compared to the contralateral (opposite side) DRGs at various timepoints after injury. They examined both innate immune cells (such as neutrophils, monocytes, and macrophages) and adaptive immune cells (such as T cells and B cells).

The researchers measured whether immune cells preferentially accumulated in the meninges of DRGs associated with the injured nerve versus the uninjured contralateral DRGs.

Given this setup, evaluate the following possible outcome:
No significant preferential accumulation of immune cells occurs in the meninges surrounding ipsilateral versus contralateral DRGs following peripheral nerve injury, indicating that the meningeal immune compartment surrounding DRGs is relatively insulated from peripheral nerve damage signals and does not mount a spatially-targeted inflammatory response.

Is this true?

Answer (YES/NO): NO